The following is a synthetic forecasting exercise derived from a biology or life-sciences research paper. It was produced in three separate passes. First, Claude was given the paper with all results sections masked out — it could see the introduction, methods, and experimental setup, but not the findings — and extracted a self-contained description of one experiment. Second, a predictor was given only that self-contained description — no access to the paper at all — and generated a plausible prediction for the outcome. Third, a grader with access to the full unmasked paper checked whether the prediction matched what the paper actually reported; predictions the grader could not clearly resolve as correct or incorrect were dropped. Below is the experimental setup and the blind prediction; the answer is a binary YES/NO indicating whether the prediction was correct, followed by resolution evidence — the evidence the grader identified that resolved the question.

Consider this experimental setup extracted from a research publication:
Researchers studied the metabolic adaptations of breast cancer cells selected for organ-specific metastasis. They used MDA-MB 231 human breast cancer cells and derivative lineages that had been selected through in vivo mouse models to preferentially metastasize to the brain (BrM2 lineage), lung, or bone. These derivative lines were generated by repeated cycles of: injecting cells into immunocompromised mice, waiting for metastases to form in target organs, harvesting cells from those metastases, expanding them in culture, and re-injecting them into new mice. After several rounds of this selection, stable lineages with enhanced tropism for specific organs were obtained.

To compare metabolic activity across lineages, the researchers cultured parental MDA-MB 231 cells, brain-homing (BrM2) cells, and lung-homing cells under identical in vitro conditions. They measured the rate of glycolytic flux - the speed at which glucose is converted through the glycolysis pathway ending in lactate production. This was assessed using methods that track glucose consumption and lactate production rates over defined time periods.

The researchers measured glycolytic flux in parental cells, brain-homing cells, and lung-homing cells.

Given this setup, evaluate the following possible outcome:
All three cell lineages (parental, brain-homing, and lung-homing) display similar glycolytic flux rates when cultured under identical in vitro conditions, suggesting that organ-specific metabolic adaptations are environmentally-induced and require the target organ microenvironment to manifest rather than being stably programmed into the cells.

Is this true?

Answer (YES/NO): NO